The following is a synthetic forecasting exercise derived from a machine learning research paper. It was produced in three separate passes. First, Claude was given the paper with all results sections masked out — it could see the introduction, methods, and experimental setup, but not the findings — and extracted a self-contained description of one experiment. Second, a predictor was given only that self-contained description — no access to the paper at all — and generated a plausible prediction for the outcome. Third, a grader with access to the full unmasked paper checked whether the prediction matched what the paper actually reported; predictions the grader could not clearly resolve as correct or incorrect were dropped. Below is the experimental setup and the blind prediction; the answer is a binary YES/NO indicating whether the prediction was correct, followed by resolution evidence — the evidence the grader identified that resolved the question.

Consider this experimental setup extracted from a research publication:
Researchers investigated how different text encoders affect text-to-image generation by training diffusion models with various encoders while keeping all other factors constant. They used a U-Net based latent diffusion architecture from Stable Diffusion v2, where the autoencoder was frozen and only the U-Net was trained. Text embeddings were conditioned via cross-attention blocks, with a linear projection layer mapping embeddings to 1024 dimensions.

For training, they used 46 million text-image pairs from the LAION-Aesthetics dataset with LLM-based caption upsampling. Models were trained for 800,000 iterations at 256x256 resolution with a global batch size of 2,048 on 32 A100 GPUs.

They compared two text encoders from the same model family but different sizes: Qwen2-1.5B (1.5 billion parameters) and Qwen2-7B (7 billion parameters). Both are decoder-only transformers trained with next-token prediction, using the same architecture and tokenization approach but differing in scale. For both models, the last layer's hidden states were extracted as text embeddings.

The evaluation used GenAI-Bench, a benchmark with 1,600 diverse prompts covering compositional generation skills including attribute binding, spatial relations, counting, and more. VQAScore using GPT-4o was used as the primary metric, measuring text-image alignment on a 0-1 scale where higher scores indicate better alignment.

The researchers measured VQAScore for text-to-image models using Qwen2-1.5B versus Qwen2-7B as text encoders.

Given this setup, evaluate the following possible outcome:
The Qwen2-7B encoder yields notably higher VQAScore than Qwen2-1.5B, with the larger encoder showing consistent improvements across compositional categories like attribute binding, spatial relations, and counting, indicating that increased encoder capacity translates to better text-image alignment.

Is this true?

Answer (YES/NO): NO